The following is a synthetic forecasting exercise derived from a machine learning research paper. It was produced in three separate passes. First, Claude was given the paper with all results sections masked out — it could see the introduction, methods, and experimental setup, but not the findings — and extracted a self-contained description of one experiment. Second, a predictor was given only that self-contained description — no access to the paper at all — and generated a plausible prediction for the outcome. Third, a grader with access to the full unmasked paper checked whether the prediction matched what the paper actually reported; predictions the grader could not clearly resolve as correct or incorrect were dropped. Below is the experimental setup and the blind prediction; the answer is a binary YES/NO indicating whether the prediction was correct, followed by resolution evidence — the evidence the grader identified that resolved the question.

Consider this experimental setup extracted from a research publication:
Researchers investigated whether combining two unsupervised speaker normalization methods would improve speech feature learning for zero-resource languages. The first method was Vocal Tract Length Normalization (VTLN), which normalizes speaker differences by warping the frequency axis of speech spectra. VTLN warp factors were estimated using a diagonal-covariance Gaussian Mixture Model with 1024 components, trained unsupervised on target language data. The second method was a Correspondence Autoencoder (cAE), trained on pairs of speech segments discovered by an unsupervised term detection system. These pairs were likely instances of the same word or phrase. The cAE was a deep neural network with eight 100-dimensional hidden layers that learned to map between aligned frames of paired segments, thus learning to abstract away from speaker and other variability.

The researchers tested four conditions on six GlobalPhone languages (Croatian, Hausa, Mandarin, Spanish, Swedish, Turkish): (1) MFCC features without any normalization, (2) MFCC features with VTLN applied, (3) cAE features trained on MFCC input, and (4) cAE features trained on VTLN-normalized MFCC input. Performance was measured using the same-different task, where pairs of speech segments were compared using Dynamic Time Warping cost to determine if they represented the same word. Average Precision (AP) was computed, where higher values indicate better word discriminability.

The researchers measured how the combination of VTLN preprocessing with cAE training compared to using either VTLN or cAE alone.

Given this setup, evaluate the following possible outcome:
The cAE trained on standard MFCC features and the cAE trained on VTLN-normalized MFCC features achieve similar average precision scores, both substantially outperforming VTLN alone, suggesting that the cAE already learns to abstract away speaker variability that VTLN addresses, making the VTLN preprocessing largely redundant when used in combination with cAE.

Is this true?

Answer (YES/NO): NO